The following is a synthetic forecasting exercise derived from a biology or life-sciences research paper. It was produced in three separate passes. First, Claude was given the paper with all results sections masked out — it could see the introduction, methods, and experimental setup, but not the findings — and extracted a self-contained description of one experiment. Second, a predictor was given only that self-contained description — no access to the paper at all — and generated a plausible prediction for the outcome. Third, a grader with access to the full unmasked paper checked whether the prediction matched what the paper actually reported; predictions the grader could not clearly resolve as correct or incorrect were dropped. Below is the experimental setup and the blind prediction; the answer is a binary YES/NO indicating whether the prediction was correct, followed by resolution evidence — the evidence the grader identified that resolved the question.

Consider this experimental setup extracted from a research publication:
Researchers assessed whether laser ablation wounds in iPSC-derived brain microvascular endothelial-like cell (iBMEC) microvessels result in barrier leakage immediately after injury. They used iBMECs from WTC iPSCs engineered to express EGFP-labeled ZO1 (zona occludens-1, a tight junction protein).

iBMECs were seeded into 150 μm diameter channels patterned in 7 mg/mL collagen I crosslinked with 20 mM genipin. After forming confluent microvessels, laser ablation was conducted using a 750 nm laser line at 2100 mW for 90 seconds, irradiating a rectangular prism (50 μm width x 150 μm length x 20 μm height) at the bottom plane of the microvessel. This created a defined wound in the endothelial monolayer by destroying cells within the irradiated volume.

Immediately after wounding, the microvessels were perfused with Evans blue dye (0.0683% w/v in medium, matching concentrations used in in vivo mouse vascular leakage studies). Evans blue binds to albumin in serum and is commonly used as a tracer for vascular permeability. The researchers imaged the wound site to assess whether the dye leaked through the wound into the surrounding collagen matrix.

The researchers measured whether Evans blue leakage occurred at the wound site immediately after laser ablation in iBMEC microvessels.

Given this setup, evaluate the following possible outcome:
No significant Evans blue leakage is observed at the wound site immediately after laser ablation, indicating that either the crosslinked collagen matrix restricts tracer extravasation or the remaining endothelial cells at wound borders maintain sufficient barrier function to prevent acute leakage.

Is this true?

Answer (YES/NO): NO